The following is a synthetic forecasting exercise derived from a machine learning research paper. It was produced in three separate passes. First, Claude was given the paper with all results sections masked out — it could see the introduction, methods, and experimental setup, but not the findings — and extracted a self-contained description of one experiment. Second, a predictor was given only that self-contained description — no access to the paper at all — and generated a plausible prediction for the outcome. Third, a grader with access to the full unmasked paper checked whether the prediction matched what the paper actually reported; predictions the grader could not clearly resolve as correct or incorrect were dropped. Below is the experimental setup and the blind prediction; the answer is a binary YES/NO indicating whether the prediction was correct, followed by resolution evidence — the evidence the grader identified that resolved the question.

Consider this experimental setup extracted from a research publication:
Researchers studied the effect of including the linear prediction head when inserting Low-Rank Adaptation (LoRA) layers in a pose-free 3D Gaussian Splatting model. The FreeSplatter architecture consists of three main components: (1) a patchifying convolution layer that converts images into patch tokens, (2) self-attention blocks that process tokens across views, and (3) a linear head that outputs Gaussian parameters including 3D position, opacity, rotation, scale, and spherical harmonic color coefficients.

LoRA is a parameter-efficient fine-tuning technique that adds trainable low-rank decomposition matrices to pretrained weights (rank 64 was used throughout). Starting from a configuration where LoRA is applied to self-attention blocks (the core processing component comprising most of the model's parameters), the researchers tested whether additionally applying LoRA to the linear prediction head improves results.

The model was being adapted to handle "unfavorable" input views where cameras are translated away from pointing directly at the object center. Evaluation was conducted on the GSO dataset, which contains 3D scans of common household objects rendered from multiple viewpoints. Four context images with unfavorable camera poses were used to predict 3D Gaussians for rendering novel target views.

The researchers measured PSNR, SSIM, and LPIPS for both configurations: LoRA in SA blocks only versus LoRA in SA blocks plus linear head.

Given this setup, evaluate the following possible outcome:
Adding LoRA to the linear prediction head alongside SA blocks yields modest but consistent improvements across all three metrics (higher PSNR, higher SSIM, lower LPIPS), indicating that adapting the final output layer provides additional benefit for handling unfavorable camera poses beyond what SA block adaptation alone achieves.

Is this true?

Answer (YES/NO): NO